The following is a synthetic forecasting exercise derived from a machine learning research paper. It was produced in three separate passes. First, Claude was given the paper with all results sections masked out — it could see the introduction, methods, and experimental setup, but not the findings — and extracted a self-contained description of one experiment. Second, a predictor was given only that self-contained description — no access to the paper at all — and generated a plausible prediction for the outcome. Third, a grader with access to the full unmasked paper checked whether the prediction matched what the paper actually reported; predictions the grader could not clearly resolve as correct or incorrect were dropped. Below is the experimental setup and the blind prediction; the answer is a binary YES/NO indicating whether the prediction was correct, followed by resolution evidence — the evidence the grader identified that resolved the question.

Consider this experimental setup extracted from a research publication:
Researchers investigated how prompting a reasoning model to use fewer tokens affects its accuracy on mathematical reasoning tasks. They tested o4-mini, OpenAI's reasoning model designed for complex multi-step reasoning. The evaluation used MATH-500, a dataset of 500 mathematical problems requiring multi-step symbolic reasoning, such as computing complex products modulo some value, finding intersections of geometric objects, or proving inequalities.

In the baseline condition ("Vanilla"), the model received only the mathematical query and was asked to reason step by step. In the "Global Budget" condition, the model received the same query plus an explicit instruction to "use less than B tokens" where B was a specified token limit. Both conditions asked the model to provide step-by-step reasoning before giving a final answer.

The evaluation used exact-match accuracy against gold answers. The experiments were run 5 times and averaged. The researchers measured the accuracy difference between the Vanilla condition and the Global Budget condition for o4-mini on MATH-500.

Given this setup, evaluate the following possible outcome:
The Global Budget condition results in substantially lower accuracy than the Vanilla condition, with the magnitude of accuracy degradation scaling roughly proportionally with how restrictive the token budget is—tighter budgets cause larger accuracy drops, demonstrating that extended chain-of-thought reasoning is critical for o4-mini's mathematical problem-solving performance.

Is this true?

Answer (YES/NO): NO